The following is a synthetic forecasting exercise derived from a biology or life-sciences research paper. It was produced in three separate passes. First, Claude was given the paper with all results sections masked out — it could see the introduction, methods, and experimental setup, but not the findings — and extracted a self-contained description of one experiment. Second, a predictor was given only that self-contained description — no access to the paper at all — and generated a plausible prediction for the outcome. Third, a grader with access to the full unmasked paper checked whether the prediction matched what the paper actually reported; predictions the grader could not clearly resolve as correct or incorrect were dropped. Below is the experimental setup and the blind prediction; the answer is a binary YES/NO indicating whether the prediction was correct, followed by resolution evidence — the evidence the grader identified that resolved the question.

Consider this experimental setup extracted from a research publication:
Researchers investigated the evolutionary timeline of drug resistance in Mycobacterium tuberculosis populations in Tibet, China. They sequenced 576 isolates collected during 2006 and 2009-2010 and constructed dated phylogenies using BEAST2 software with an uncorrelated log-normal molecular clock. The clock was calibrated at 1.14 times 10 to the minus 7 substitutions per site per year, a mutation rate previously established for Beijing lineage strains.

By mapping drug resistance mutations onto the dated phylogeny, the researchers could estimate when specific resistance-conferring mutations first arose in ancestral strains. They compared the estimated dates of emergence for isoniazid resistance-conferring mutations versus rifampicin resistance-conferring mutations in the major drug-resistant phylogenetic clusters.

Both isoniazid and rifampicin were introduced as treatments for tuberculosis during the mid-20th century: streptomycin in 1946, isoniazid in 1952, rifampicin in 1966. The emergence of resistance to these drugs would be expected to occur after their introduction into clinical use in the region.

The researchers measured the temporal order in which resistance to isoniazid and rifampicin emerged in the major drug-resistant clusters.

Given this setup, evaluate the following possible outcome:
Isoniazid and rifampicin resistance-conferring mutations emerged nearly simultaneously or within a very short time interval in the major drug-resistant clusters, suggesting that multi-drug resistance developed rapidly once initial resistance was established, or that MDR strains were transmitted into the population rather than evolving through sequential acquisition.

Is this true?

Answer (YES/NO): NO